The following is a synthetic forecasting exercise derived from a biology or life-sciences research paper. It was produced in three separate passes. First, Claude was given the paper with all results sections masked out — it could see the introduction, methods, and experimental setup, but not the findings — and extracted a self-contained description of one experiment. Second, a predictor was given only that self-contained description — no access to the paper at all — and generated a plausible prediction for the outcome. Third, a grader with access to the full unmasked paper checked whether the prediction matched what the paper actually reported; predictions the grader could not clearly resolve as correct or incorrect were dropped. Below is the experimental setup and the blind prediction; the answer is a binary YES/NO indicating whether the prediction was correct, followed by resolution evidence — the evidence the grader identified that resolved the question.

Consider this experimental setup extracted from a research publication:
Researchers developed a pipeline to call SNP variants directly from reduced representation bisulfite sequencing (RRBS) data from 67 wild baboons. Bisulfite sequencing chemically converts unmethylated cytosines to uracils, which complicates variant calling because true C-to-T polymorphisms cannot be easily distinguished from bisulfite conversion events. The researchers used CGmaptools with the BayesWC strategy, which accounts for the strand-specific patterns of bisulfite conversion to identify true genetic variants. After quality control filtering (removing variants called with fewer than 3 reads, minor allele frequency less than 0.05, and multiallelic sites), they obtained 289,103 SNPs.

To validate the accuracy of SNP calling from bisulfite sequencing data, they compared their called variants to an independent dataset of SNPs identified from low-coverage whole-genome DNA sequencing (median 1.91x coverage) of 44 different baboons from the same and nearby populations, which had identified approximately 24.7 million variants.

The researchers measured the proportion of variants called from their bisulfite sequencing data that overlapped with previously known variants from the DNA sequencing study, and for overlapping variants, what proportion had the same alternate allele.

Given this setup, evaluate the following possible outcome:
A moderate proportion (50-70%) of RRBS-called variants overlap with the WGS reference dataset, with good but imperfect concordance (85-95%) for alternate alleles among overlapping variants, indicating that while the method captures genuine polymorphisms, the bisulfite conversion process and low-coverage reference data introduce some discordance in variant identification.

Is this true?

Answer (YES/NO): NO